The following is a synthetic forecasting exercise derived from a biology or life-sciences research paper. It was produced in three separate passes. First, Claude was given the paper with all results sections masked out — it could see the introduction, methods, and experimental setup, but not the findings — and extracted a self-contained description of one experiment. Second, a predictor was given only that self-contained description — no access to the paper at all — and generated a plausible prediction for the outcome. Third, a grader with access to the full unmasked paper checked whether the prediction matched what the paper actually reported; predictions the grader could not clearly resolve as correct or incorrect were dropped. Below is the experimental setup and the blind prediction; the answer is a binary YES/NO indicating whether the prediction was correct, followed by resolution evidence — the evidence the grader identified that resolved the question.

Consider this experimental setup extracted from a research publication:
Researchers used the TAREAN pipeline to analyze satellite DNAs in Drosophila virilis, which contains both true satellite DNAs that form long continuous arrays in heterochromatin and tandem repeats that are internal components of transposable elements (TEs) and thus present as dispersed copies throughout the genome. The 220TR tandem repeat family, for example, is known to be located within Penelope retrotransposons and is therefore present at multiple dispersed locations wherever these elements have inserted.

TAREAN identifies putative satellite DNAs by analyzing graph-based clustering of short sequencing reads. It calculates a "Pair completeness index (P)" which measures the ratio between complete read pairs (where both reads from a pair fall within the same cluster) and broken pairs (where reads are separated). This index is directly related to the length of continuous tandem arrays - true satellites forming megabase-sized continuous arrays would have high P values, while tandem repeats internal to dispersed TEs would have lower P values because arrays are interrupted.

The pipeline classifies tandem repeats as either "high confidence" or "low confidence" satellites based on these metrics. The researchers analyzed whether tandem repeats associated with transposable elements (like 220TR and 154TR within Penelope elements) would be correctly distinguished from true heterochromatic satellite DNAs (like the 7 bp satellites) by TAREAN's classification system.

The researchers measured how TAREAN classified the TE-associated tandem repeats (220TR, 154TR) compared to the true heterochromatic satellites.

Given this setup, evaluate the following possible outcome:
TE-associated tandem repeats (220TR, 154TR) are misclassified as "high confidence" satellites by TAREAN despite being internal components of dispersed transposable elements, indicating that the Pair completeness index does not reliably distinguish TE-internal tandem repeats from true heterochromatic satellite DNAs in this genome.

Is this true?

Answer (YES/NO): NO